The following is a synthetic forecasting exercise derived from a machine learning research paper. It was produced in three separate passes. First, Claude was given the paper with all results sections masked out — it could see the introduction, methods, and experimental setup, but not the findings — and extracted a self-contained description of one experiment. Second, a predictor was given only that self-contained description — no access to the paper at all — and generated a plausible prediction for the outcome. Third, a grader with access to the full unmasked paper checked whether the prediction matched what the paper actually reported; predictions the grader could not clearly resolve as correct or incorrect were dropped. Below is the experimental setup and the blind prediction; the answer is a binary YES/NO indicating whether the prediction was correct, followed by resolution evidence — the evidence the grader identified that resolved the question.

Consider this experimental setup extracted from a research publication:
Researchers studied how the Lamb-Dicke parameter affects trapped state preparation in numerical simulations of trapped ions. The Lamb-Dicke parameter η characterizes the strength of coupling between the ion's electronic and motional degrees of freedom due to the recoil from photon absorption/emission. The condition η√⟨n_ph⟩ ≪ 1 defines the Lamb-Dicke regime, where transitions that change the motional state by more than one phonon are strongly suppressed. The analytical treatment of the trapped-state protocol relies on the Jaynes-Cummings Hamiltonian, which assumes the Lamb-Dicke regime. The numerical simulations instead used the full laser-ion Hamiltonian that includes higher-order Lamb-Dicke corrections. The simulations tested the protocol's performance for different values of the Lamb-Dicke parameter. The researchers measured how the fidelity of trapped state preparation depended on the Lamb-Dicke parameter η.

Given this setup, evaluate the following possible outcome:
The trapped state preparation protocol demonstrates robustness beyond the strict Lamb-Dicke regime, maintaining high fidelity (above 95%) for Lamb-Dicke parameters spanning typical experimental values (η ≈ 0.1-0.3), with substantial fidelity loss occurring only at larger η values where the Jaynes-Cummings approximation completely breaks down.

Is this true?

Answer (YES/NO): NO